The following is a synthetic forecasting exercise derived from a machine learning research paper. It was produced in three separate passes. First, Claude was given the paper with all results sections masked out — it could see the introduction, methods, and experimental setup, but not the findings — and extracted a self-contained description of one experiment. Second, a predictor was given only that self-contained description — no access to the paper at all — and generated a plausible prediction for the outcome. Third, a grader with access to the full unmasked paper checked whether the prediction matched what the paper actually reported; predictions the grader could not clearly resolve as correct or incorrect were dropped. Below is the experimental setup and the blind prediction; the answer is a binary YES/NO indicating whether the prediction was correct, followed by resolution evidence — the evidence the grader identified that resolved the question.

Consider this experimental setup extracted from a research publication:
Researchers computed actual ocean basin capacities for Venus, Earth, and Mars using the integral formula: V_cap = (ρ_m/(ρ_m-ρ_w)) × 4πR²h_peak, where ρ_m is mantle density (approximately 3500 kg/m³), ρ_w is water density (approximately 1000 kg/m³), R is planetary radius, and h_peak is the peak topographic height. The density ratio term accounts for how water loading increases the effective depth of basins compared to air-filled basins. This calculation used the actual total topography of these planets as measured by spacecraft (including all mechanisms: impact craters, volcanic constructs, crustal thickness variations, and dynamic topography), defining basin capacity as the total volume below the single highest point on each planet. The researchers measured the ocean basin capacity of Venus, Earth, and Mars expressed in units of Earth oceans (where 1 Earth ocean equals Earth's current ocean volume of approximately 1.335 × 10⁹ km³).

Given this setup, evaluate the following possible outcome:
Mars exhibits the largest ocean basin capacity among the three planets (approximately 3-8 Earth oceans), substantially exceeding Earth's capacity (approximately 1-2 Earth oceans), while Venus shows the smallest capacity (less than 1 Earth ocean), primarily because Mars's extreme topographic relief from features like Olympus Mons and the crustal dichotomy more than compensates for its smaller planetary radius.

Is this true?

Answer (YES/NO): NO